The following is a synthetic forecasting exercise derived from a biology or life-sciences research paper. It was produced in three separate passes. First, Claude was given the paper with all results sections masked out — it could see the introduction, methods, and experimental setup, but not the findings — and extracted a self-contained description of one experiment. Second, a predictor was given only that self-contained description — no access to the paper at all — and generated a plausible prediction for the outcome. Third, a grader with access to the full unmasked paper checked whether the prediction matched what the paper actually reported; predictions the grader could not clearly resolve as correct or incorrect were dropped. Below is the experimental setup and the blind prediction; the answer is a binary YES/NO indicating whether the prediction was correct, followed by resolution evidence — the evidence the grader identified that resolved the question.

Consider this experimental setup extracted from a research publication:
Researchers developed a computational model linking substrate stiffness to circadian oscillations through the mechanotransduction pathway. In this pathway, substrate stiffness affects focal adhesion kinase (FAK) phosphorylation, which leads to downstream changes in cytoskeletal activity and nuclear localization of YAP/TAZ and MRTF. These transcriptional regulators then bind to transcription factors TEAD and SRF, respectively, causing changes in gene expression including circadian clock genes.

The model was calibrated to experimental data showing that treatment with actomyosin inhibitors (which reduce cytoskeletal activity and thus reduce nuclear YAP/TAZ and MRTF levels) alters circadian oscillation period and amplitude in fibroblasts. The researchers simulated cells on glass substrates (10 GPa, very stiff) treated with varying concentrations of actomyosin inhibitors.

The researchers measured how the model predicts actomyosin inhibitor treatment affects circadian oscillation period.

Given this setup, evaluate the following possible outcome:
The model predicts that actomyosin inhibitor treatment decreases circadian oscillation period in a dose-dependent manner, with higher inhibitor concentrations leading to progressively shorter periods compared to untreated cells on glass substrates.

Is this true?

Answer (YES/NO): NO